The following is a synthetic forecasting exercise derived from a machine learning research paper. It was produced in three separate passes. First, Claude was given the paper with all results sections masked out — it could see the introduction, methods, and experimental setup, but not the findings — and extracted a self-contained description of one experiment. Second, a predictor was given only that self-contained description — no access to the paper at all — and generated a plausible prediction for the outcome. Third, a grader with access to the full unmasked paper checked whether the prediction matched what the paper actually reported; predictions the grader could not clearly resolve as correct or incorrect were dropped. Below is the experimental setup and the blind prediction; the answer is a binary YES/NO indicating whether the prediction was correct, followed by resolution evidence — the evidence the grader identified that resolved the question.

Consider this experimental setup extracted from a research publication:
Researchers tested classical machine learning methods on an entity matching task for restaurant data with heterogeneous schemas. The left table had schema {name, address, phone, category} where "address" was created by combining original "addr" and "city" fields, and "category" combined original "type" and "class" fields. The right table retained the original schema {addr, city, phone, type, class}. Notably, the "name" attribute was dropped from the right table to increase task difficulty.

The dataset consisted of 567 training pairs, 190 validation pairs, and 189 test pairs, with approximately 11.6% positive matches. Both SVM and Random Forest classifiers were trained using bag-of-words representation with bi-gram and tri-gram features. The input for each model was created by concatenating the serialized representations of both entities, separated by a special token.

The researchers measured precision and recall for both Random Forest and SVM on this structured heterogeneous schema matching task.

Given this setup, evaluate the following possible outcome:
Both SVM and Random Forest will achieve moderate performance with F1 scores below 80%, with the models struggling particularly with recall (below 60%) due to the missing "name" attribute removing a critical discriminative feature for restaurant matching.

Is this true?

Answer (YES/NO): NO